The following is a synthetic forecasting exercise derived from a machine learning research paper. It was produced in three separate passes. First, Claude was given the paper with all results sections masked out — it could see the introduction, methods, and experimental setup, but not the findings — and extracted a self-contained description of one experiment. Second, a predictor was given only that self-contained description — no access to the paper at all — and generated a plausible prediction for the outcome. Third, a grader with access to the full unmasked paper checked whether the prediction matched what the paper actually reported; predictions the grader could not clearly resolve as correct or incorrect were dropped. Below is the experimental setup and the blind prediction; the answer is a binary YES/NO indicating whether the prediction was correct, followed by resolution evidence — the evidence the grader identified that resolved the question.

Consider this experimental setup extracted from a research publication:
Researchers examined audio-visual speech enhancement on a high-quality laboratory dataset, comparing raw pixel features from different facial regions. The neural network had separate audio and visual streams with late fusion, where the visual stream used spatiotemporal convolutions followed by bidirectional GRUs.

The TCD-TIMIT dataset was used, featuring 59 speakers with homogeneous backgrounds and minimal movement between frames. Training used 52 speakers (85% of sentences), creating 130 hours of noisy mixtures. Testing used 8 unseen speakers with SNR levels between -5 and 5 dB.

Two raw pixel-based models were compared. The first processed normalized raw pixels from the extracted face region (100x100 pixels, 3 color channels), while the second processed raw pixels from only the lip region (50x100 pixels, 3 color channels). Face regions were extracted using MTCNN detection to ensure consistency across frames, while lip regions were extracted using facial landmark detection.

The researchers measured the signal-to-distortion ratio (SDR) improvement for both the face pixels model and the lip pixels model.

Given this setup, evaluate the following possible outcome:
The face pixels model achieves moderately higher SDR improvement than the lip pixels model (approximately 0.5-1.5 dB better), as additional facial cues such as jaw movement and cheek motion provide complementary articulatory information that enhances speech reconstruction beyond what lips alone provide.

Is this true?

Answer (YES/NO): YES